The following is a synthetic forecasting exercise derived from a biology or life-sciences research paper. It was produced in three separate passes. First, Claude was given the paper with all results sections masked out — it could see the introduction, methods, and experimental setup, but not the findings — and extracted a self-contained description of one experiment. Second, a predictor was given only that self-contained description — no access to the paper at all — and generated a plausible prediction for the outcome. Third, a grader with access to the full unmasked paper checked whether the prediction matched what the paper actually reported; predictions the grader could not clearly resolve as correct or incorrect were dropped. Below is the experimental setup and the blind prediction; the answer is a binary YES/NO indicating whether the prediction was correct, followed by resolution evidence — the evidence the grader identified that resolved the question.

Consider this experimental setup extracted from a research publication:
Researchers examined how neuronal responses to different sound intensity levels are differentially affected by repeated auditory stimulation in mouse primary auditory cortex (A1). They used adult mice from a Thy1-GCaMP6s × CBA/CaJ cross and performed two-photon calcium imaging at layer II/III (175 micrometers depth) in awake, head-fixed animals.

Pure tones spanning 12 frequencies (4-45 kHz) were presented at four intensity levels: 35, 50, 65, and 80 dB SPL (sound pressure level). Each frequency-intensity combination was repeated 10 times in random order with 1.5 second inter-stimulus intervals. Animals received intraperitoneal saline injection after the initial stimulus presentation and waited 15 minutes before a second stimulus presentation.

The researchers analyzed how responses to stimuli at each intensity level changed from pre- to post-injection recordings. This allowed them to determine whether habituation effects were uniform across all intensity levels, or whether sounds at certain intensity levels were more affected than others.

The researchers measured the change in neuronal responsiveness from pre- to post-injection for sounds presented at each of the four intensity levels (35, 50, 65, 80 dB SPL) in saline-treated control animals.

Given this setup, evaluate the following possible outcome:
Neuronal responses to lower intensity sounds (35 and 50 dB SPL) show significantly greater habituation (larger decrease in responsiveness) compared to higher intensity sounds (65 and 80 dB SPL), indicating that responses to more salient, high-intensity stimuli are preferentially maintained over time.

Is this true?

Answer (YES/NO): NO